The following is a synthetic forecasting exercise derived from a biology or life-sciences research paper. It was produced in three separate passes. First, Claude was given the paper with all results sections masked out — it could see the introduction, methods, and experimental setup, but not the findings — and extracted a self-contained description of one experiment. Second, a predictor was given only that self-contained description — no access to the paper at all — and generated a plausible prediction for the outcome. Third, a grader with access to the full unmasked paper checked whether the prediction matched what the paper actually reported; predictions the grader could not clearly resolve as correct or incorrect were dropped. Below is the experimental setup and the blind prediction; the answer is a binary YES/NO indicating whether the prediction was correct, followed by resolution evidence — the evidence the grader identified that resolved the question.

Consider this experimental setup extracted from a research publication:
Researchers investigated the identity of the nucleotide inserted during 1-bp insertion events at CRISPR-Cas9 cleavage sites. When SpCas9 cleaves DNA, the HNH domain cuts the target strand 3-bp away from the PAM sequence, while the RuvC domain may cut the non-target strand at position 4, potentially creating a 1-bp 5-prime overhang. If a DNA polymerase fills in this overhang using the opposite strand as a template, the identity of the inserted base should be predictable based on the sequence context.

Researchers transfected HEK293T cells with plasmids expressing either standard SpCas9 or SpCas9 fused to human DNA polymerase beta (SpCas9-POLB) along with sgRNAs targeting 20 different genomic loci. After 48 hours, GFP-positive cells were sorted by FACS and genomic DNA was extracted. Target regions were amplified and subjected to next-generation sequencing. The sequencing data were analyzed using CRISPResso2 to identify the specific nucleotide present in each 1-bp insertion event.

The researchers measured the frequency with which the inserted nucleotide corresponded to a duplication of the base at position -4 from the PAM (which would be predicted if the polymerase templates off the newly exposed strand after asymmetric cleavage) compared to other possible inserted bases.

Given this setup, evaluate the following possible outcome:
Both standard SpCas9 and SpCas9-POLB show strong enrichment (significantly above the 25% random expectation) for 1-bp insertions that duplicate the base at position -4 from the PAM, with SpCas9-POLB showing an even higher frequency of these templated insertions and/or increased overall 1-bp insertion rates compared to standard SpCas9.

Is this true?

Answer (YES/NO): YES